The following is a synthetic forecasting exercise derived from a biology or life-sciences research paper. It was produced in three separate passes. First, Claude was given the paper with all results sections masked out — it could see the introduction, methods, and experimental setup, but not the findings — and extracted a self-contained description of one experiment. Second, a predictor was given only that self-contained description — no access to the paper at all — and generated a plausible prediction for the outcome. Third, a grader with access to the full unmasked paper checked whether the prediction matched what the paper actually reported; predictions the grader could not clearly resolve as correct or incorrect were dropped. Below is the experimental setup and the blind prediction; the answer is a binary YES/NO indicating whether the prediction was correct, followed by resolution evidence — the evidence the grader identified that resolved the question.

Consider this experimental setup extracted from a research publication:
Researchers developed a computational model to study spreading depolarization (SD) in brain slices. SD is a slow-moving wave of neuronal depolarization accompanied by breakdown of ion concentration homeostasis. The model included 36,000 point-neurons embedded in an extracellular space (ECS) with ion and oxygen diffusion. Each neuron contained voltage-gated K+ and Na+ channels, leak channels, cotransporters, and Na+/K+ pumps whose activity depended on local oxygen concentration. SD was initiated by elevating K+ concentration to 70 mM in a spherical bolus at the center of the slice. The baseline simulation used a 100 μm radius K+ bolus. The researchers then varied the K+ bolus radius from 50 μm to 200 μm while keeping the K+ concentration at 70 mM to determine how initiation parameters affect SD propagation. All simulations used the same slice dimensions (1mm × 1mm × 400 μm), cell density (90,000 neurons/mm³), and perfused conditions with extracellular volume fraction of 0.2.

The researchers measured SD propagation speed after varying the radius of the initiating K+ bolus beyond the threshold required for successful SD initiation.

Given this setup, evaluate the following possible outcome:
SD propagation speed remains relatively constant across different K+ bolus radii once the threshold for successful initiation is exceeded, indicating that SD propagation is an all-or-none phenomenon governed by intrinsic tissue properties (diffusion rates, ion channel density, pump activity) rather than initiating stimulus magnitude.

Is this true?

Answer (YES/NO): YES